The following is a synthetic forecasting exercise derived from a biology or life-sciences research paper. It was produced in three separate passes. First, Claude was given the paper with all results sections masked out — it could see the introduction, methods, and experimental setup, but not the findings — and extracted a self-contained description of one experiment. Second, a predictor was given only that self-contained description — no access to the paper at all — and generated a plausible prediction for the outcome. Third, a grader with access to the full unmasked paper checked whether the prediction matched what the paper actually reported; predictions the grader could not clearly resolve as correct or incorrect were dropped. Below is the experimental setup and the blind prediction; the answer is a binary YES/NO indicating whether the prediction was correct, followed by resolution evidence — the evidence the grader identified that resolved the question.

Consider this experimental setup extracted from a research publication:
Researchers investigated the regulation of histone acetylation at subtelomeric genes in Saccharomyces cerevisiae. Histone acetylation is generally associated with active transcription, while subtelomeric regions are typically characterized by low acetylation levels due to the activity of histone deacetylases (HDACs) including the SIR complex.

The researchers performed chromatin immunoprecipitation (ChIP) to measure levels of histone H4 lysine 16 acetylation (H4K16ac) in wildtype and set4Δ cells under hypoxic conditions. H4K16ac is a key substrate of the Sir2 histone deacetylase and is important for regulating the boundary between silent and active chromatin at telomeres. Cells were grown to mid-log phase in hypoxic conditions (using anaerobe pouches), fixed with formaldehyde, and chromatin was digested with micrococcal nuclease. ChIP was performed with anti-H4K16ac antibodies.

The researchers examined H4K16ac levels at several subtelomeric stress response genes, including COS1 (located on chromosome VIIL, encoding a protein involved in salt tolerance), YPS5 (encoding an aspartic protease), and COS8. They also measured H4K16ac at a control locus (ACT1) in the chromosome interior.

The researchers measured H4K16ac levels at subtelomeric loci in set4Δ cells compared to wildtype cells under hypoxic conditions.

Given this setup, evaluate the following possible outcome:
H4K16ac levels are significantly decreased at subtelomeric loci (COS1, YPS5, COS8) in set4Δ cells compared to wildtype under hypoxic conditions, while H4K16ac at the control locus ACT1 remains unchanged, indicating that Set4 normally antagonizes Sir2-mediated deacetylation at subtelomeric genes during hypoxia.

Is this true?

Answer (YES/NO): NO